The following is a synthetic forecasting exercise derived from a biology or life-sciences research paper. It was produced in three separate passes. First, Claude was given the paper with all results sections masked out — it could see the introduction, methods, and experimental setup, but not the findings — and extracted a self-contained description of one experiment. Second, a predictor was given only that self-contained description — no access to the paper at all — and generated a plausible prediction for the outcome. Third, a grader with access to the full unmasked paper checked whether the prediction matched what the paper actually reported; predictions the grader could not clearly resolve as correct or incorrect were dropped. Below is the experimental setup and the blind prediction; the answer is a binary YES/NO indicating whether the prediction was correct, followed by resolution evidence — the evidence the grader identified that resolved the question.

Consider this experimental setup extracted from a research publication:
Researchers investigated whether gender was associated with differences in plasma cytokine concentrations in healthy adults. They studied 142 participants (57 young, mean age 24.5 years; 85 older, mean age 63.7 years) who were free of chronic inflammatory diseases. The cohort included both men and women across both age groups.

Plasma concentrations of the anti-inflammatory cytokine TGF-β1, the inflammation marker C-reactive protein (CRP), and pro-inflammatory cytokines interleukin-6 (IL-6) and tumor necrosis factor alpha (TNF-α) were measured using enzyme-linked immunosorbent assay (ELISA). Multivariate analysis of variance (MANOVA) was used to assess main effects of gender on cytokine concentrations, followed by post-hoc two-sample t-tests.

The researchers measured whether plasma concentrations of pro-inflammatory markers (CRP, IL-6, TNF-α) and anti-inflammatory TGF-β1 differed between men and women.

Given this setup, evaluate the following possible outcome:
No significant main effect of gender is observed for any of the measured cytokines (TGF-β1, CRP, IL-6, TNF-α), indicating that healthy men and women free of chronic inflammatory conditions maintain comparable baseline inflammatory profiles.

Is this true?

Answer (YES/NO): NO